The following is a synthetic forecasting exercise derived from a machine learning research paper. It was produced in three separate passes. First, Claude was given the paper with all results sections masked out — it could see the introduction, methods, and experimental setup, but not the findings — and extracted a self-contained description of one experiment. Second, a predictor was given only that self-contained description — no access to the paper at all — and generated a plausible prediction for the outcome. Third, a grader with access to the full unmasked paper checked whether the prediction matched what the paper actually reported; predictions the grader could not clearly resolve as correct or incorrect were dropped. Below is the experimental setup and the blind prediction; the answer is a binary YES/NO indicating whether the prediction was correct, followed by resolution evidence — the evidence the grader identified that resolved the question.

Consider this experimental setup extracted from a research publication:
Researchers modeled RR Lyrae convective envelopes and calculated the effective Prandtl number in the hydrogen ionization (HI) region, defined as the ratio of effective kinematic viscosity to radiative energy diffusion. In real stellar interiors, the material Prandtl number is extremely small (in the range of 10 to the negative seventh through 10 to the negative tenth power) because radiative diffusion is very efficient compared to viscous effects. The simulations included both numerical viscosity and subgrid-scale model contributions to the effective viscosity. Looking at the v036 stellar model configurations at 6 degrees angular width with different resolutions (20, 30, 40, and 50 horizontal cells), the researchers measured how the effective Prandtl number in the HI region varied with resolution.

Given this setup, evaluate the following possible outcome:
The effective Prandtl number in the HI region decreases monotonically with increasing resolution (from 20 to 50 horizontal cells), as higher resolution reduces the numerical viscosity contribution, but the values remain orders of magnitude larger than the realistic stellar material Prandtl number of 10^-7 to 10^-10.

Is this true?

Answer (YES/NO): NO